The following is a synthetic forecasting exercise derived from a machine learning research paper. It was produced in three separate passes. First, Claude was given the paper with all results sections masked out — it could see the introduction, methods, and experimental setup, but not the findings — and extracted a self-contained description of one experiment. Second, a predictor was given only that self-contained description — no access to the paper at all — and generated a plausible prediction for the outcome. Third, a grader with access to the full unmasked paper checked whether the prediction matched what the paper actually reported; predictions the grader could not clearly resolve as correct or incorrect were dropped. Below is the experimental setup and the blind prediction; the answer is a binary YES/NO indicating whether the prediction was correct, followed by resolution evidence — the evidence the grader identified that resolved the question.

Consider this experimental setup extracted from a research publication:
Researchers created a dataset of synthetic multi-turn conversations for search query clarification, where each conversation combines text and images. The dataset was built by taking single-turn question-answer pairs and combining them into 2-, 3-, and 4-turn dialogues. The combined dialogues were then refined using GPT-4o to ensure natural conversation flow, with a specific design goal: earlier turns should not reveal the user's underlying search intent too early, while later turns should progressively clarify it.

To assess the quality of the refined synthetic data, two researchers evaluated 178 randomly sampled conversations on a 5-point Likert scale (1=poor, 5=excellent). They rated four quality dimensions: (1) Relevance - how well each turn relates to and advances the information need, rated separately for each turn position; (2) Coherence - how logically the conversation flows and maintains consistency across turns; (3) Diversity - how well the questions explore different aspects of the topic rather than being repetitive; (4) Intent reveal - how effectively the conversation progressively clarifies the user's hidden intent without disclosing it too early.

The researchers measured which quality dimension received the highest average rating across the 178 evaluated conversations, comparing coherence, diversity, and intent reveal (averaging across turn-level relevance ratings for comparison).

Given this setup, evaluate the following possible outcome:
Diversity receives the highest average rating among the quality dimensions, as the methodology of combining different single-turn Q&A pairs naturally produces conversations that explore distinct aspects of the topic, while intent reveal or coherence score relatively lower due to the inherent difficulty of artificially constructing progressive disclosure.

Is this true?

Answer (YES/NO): NO